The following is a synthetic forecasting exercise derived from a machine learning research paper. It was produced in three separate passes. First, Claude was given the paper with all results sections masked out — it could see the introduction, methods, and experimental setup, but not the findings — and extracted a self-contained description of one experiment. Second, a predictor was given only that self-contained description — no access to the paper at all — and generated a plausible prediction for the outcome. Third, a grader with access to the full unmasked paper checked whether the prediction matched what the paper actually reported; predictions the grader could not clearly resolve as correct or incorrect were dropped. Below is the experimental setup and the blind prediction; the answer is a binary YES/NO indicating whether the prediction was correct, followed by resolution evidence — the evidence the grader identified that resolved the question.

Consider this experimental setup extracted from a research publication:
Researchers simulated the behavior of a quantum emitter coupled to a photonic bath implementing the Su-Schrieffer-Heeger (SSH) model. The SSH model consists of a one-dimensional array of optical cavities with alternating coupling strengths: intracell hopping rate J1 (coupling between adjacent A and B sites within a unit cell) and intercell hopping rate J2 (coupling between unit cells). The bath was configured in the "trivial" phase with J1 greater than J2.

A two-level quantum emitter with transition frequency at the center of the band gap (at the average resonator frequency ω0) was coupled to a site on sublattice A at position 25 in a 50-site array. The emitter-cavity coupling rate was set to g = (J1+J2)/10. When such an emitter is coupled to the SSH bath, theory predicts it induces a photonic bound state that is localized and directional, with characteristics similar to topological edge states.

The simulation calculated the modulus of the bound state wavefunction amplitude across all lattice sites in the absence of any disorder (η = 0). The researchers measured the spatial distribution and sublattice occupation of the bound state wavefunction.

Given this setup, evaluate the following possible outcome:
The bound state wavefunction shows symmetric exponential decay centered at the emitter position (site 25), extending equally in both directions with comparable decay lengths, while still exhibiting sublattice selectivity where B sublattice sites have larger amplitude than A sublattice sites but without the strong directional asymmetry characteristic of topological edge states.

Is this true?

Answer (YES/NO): NO